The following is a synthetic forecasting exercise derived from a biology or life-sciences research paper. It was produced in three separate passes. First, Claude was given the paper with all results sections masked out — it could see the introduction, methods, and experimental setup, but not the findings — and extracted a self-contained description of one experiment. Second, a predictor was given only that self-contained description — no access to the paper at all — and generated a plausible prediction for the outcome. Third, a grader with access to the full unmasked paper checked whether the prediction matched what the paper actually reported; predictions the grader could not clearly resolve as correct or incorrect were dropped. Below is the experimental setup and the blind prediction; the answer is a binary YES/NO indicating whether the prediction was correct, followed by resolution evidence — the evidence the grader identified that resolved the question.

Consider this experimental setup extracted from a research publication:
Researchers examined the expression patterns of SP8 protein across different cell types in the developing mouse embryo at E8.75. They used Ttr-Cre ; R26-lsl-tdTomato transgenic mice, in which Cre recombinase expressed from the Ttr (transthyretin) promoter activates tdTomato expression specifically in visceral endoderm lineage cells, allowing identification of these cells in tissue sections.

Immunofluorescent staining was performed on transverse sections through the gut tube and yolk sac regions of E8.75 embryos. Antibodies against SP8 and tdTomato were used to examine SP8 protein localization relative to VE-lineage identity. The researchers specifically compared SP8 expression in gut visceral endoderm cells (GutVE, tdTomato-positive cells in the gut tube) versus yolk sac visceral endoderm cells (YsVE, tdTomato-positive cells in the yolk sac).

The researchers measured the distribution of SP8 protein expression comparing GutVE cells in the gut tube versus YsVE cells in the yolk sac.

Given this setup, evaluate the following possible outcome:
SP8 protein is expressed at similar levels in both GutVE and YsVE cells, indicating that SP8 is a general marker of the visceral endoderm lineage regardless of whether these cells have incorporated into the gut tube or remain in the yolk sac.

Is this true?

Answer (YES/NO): NO